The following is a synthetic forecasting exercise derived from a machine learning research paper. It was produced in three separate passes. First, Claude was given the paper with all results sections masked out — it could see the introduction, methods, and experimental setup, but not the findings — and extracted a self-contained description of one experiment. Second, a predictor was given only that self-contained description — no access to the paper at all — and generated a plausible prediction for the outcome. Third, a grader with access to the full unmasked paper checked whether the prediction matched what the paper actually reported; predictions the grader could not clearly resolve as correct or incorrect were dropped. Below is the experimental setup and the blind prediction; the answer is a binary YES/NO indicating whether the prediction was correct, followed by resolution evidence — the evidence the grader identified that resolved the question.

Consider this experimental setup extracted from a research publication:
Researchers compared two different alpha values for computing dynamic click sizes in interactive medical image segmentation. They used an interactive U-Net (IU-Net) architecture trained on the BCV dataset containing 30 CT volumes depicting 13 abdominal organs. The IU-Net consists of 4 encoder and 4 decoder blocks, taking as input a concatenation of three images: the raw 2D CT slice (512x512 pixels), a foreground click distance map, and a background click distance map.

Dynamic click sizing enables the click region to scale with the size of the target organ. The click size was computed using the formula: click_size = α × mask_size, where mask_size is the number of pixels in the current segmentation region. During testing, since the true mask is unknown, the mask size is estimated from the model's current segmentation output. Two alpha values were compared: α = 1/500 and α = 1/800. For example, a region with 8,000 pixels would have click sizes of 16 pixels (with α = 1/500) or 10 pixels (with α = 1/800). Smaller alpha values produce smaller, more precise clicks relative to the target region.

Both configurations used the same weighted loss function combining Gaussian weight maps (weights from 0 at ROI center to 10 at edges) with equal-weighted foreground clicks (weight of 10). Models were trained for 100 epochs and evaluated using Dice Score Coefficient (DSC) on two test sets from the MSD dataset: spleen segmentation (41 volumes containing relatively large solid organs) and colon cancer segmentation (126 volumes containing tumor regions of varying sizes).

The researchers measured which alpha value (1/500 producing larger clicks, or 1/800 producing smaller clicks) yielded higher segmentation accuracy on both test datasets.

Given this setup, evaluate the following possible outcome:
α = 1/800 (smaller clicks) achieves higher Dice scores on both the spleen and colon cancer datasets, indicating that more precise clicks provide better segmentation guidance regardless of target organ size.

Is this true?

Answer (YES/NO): YES